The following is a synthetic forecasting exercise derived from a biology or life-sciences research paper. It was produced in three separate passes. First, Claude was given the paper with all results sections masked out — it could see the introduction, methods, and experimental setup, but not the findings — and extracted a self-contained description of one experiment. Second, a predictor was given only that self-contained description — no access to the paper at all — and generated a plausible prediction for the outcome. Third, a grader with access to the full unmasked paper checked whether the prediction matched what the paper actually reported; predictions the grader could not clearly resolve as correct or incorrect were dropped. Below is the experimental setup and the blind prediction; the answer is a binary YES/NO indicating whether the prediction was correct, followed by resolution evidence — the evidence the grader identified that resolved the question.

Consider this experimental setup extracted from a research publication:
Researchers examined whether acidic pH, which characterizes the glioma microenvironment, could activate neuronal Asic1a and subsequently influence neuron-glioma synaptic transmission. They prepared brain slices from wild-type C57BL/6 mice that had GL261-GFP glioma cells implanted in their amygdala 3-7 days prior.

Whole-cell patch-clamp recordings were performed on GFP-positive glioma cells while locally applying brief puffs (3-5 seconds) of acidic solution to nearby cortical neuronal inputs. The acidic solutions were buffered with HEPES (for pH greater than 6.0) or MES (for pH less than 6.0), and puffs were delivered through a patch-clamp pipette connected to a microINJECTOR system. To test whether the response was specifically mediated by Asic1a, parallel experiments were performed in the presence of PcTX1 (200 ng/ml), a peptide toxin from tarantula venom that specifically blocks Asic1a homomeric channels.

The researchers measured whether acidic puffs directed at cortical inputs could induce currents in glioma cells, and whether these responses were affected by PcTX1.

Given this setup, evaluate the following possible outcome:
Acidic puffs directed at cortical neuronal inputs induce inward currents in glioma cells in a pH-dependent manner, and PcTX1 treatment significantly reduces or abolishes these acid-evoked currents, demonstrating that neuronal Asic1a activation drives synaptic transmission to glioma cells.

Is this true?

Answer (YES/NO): YES